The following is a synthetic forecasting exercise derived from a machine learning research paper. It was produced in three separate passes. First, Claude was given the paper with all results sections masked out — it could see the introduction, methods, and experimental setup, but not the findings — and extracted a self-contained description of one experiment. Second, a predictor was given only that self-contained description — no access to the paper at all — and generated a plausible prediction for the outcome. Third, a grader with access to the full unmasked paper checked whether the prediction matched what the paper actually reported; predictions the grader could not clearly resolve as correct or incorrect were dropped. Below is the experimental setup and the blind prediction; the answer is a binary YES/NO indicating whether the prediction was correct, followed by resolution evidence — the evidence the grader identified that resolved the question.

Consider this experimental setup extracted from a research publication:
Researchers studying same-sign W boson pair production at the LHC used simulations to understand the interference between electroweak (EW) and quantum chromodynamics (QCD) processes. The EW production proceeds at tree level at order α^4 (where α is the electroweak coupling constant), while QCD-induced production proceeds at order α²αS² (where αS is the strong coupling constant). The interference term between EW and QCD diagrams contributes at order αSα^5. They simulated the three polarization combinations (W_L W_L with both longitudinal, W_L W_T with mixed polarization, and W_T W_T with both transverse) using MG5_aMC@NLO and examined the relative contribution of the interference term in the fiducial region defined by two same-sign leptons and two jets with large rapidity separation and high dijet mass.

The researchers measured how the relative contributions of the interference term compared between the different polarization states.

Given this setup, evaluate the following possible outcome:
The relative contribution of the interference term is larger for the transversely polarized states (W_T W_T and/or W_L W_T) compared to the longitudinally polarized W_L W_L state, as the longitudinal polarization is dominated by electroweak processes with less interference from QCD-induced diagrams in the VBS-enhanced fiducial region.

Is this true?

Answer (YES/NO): NO